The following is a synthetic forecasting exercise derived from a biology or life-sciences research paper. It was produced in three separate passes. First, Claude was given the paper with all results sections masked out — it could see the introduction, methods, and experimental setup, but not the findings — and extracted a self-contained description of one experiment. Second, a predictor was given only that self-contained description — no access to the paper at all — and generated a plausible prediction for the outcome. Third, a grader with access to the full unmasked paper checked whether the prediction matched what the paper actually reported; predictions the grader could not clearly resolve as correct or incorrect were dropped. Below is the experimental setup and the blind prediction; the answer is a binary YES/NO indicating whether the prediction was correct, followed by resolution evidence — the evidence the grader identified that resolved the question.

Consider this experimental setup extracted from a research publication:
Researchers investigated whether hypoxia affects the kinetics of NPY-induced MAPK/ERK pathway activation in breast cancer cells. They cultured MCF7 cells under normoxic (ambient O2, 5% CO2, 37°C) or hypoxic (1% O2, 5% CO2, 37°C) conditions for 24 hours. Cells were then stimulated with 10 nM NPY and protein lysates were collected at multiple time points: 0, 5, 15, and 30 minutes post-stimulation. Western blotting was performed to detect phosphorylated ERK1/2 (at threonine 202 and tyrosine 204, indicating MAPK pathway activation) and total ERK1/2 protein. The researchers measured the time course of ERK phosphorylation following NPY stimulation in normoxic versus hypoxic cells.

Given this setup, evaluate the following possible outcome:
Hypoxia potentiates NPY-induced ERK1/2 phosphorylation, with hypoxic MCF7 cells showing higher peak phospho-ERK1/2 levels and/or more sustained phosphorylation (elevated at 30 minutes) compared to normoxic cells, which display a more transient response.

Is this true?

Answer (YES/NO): NO